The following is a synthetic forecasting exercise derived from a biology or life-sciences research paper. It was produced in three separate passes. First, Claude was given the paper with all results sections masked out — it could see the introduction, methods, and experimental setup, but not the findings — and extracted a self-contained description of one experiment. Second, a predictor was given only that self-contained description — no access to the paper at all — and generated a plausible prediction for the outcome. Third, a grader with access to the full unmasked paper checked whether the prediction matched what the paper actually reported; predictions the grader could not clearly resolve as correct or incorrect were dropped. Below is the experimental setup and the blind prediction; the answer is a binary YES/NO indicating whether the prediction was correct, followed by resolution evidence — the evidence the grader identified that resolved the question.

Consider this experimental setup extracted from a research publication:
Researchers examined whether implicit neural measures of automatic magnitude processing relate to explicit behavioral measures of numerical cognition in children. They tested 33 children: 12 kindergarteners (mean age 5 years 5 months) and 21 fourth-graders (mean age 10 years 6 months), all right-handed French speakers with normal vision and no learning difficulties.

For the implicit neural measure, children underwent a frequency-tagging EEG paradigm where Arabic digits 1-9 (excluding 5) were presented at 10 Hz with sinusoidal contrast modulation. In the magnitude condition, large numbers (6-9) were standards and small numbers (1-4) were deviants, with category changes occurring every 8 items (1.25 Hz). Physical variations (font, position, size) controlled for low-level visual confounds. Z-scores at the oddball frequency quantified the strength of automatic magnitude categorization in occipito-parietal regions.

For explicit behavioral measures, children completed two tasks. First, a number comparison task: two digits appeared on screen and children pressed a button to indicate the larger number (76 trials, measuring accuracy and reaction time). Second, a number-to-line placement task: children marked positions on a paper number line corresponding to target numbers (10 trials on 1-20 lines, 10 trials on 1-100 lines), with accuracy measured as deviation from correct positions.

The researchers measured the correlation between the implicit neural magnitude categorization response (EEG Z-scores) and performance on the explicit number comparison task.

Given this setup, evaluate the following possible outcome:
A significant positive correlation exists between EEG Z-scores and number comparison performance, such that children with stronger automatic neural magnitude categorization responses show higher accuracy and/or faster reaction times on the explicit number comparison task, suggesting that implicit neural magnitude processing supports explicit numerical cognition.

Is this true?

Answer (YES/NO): YES